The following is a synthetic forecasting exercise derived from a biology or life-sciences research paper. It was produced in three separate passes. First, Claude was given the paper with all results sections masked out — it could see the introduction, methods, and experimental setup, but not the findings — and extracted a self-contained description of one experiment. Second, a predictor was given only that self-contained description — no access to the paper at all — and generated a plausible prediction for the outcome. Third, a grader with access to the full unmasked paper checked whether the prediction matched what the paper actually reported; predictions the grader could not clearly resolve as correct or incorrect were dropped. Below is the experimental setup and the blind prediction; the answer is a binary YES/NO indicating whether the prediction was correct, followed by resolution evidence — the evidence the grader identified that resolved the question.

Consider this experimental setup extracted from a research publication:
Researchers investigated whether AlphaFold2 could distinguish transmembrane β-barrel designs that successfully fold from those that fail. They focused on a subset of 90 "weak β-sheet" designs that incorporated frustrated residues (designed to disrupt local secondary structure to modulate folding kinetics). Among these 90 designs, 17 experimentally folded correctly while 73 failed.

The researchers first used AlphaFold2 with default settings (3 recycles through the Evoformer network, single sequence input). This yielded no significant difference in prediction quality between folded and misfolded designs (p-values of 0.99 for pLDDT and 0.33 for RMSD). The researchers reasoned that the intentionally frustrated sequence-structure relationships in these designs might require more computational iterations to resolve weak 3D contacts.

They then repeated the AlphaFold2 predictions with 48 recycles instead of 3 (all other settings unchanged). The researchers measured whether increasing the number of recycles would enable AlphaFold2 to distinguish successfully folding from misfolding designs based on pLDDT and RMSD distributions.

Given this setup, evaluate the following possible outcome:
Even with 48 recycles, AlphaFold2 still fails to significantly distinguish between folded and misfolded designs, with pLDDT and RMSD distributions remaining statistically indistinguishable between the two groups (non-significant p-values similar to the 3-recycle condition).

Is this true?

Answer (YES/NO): NO